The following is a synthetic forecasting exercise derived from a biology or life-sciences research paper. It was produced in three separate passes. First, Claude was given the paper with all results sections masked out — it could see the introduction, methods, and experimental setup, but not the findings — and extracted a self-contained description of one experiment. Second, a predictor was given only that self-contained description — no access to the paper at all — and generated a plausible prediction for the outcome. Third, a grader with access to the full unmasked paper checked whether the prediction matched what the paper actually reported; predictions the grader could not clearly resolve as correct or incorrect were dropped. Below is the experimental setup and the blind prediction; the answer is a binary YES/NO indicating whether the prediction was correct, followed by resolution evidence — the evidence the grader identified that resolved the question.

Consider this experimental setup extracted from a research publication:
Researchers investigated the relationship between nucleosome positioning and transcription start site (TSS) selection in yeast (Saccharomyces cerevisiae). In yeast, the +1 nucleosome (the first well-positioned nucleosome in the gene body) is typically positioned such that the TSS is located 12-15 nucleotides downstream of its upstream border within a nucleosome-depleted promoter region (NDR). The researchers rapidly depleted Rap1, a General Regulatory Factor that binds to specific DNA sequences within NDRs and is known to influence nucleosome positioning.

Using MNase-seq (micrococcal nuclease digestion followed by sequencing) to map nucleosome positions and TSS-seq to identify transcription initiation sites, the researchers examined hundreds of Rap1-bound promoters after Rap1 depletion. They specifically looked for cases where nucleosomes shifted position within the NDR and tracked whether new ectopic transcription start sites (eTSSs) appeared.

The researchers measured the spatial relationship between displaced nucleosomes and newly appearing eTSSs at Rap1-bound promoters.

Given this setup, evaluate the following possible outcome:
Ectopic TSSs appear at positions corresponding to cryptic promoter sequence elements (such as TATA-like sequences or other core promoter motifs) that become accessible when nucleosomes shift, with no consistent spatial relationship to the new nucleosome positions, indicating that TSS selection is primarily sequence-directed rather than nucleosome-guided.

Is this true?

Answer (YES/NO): NO